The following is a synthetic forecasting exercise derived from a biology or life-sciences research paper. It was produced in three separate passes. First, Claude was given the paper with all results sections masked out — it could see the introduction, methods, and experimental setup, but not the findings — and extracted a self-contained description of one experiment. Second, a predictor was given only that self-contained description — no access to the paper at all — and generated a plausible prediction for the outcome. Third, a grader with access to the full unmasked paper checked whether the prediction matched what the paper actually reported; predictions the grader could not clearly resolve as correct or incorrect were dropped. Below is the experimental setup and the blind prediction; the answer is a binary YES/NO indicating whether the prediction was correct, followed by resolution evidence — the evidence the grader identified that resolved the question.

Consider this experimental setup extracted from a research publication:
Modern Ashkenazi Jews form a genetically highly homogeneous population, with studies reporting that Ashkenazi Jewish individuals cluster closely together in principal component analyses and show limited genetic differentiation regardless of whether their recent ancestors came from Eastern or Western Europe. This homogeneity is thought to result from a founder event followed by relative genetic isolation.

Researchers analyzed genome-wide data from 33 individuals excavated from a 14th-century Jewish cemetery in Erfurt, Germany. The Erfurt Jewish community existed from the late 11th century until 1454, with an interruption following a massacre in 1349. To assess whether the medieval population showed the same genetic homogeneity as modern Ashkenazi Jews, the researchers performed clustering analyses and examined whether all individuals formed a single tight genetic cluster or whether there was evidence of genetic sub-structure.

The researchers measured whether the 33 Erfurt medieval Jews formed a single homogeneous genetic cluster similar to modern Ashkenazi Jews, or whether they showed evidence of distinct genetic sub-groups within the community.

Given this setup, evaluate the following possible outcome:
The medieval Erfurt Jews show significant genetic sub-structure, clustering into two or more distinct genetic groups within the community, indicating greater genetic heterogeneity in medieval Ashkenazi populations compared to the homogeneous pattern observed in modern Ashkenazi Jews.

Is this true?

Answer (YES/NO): YES